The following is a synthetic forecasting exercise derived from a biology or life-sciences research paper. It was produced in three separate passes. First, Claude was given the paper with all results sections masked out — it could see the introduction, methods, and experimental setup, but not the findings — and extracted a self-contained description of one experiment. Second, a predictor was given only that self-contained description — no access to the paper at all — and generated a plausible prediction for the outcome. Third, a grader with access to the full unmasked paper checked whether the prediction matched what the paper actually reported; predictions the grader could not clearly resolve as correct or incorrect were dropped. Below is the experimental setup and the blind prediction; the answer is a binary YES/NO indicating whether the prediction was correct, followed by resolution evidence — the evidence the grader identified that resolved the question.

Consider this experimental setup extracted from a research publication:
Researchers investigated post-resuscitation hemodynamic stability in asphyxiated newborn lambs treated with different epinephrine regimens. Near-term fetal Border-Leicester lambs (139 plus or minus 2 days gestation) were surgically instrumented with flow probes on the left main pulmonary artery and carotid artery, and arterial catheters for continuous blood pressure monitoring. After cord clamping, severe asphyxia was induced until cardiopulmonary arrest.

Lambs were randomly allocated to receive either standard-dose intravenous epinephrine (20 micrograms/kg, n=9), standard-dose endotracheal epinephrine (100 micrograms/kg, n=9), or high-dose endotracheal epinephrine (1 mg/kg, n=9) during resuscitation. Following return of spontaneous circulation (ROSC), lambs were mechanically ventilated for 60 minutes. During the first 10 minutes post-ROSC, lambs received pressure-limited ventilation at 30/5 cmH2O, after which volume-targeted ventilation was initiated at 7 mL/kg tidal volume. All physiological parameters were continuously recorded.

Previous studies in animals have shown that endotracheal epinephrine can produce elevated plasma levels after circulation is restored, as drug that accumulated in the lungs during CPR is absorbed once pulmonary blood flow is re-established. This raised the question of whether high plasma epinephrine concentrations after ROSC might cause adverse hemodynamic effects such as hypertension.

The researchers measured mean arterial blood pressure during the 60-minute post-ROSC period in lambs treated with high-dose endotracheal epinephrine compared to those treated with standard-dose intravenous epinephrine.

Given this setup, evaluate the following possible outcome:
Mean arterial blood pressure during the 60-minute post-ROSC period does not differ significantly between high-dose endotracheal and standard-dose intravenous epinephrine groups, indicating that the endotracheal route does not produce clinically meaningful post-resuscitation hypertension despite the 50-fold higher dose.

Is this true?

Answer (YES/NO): NO